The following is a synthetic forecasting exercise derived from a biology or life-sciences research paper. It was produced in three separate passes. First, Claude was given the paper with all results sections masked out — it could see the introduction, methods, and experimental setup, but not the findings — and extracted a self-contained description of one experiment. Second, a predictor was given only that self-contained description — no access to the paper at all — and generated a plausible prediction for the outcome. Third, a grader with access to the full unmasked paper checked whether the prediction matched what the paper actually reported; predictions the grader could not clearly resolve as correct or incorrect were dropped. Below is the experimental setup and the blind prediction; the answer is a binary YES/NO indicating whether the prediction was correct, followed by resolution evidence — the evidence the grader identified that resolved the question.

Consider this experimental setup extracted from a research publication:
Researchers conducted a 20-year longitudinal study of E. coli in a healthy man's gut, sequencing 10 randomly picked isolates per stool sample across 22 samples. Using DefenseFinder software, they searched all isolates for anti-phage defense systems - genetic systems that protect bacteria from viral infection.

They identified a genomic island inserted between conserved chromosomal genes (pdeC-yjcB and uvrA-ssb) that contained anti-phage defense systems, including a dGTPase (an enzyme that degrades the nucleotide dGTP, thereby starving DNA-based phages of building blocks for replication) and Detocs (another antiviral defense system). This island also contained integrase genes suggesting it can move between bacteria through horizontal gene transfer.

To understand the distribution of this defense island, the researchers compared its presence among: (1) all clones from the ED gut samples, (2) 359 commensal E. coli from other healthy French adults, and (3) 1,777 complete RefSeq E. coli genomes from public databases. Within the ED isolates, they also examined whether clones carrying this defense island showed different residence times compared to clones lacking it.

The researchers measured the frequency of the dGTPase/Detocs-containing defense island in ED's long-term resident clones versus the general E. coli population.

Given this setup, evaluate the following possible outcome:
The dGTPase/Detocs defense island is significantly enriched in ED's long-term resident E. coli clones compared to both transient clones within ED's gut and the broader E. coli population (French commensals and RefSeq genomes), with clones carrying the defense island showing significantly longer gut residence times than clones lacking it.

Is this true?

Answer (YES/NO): NO